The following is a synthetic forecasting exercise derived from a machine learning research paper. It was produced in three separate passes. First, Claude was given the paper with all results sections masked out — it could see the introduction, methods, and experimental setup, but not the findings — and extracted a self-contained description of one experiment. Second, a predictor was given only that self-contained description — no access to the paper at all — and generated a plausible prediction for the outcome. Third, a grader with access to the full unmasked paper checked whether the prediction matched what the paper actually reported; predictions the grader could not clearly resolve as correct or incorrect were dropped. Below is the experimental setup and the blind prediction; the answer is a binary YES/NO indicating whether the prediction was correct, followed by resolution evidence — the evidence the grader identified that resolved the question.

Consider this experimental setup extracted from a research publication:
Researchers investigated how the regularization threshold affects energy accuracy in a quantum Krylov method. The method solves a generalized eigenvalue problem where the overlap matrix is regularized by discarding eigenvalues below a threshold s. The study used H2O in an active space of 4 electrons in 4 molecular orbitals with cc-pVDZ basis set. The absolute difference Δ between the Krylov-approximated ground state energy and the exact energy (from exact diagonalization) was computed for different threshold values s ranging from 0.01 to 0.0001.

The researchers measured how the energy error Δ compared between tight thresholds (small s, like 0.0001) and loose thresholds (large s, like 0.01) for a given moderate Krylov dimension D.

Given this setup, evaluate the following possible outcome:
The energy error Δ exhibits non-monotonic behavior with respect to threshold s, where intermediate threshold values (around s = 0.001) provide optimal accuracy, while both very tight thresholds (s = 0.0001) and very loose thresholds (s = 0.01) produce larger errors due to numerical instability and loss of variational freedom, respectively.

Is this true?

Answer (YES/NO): NO